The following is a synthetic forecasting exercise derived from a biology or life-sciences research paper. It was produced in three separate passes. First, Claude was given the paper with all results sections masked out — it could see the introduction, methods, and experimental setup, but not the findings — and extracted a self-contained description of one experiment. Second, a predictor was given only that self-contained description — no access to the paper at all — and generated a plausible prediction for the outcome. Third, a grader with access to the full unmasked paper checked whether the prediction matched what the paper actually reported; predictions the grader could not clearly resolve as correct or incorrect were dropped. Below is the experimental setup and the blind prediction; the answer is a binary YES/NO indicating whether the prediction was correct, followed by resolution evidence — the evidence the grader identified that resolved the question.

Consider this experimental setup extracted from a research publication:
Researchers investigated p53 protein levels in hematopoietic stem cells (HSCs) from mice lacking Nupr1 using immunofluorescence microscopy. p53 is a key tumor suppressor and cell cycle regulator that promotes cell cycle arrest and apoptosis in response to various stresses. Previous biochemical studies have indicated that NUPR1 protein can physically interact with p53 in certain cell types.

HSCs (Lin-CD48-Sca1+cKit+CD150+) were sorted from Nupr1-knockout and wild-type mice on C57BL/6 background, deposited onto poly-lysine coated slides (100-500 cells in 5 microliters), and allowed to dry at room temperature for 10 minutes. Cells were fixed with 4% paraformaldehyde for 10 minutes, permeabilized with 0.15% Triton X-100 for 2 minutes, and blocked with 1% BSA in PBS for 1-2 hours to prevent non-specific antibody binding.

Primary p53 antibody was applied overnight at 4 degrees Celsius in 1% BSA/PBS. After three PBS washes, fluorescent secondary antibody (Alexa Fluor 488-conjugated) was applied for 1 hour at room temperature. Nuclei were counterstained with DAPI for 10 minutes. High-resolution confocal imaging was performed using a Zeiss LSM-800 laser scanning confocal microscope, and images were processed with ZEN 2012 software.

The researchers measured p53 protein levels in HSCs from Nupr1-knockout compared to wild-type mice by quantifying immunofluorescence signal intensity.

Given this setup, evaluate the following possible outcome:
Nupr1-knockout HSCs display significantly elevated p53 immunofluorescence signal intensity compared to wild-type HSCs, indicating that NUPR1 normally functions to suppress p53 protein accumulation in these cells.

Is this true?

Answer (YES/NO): NO